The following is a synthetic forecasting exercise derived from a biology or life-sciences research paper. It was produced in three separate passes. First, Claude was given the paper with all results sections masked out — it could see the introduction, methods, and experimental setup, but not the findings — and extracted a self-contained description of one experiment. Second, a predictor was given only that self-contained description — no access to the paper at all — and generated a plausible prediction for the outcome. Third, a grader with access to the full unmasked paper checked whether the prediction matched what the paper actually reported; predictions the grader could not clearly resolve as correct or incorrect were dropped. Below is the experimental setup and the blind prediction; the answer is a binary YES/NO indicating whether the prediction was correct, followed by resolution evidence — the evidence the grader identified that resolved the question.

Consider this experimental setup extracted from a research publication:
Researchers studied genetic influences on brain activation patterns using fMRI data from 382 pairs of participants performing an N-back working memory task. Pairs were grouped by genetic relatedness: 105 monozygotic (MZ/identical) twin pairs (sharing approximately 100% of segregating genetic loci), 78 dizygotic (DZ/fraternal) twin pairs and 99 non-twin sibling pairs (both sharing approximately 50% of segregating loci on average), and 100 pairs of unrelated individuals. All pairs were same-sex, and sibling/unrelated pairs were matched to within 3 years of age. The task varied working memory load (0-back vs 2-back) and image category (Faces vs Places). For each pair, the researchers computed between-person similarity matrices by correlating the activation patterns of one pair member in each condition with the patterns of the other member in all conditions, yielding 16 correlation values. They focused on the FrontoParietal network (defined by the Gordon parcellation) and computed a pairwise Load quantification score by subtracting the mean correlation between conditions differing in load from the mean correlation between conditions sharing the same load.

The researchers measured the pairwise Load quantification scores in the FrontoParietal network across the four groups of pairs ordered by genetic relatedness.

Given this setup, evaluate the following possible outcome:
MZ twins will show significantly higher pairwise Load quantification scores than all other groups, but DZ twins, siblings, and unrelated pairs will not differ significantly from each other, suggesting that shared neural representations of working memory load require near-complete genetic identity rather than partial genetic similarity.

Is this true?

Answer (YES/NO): YES